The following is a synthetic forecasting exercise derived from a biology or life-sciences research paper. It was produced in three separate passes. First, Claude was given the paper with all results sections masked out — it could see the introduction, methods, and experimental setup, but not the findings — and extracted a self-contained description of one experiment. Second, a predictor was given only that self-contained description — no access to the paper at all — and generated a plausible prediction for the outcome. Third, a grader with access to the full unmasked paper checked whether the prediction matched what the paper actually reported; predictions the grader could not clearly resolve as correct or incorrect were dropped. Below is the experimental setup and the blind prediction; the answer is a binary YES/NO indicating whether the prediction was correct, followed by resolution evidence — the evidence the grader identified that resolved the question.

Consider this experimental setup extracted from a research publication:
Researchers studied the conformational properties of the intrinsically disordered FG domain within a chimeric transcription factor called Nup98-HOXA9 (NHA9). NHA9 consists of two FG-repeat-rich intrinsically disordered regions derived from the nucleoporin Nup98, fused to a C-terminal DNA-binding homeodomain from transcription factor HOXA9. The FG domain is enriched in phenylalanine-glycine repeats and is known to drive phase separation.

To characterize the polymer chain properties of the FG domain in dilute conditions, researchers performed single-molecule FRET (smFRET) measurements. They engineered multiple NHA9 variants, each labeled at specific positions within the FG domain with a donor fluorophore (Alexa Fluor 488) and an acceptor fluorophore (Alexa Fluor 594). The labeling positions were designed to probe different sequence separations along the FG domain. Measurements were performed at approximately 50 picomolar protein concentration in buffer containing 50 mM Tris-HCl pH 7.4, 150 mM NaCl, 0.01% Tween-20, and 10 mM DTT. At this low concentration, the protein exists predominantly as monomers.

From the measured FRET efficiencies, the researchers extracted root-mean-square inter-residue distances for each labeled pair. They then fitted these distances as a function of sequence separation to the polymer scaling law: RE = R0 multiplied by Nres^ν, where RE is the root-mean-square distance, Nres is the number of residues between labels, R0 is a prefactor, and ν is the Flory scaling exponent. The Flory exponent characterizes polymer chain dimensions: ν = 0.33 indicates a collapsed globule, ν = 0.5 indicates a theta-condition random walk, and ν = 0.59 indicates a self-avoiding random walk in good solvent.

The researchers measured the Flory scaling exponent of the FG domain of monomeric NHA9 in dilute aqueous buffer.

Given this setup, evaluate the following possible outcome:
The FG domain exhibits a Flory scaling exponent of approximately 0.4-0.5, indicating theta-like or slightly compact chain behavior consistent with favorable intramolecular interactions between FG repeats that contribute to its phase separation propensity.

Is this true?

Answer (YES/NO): NO